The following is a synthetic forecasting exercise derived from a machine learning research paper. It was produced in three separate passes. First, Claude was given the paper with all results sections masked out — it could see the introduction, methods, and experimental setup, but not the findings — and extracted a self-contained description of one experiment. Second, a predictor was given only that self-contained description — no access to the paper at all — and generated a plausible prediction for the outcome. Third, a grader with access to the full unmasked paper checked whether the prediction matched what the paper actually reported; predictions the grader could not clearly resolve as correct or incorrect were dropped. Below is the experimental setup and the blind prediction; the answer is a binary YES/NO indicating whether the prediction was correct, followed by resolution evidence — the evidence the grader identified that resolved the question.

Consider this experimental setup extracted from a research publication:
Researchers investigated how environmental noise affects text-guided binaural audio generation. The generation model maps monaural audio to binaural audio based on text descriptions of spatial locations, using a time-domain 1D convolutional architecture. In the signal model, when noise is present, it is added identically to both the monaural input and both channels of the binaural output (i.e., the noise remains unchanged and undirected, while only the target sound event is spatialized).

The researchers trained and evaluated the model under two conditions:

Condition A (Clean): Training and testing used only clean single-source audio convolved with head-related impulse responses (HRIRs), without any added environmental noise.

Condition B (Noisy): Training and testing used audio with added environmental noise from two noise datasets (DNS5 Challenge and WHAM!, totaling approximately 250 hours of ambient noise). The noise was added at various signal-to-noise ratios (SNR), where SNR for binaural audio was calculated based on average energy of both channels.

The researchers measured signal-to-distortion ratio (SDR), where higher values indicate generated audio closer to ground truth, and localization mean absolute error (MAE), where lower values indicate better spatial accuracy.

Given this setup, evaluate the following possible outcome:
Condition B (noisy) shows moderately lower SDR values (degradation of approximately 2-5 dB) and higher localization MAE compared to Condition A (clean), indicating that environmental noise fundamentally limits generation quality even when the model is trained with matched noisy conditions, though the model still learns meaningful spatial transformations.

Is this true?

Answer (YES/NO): NO